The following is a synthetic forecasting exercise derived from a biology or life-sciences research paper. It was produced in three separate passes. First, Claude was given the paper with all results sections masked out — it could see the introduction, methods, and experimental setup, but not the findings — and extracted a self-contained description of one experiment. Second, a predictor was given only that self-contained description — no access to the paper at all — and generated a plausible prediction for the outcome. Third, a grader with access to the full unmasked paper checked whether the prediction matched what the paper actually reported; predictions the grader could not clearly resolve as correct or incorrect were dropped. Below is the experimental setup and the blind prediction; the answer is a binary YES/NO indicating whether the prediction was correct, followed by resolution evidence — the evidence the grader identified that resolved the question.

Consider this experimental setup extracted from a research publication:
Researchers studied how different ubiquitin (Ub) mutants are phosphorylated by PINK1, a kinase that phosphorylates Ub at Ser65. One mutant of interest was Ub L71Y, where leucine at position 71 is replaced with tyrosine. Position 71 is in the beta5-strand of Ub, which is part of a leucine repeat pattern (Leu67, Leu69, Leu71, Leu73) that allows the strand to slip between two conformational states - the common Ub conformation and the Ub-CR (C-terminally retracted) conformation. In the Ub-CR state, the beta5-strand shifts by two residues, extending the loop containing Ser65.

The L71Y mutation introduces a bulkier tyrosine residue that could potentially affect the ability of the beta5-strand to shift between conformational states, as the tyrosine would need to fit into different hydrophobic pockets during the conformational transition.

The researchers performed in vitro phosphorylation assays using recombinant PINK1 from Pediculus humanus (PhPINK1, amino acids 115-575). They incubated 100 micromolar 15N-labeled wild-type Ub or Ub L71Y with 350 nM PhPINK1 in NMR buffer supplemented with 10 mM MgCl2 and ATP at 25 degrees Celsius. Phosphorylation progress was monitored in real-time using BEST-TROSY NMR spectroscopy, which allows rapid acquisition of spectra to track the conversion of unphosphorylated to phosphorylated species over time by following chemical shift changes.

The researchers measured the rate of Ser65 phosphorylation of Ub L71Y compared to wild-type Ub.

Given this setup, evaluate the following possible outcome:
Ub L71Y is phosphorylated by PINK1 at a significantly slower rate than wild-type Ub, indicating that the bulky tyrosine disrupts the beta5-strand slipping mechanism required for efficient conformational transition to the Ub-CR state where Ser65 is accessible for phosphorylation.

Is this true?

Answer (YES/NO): YES